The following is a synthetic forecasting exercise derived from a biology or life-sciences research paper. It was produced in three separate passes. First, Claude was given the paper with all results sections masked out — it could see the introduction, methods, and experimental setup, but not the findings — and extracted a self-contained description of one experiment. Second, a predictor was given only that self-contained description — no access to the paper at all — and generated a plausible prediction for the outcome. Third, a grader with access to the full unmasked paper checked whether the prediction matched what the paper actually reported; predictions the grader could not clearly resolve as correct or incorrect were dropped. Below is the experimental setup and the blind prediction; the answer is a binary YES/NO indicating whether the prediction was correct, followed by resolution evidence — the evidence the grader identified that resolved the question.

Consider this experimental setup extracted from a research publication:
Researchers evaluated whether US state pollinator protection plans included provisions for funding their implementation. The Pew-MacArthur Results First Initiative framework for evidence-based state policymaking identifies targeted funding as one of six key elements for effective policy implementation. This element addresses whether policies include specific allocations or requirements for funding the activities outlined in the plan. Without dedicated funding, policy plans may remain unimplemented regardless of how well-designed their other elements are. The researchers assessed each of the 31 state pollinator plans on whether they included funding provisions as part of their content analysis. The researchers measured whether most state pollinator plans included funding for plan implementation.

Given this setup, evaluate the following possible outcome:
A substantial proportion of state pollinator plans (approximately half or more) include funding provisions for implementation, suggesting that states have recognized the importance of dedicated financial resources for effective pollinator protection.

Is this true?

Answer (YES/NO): NO